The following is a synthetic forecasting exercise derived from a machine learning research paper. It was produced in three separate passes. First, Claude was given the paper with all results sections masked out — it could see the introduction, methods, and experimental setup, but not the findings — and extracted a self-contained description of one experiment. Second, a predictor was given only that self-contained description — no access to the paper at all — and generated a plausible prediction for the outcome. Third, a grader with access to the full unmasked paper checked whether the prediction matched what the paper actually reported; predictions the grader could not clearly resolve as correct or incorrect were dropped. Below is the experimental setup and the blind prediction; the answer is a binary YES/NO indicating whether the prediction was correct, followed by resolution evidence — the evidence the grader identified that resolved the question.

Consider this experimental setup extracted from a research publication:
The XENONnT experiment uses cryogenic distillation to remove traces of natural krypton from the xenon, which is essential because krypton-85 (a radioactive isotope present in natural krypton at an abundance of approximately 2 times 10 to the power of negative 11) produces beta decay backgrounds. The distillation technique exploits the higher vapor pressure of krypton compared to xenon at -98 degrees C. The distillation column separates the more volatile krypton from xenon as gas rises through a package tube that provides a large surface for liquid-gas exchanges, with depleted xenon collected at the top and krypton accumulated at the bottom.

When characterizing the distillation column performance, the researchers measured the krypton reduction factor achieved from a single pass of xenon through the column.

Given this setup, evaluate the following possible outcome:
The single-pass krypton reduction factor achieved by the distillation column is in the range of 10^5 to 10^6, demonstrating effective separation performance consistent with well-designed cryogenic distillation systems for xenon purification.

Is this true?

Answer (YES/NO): YES